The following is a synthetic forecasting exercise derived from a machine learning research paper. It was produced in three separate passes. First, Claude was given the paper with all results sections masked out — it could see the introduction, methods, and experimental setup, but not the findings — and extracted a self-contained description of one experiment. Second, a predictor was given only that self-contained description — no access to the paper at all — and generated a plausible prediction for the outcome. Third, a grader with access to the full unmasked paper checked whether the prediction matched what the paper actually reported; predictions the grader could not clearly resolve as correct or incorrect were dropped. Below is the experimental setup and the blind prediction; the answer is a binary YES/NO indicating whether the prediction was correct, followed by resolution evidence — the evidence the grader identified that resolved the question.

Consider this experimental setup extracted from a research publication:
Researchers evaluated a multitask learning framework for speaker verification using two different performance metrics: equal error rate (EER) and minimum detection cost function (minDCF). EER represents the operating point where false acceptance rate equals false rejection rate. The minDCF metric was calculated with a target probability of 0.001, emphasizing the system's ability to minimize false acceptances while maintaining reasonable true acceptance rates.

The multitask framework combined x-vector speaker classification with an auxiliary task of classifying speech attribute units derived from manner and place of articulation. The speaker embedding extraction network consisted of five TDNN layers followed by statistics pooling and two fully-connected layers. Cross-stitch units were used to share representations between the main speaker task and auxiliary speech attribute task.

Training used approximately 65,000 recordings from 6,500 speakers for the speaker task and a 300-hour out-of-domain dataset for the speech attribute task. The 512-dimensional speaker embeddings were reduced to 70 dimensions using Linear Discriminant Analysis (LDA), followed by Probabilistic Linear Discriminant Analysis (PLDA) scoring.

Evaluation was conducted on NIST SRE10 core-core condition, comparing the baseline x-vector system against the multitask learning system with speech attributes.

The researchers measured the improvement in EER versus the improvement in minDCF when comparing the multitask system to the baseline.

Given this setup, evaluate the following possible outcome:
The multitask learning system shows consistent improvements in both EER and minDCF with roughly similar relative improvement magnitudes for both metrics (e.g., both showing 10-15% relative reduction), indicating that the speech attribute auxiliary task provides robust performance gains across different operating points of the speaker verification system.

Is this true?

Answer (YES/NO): NO